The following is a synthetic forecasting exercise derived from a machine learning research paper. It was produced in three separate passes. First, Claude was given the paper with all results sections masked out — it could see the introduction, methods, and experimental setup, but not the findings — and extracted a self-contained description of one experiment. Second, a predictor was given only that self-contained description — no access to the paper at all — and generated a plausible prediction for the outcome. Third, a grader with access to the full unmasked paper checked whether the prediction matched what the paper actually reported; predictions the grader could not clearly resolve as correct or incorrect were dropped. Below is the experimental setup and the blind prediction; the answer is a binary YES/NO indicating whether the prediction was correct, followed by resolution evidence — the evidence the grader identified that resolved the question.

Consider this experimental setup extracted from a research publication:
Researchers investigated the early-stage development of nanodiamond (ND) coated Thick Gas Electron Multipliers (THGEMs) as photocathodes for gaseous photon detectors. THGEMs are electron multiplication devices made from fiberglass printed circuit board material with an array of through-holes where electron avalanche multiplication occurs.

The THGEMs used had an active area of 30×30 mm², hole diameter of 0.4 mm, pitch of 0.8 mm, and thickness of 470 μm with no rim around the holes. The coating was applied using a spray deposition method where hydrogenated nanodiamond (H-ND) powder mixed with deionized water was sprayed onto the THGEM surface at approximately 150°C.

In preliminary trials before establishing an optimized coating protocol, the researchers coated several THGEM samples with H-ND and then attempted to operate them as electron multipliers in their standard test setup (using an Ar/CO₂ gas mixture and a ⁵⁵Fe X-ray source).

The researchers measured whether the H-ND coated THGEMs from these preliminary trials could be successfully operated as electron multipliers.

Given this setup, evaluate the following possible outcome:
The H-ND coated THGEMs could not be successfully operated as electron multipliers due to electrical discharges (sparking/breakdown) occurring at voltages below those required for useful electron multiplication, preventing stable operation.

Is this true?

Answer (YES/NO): NO